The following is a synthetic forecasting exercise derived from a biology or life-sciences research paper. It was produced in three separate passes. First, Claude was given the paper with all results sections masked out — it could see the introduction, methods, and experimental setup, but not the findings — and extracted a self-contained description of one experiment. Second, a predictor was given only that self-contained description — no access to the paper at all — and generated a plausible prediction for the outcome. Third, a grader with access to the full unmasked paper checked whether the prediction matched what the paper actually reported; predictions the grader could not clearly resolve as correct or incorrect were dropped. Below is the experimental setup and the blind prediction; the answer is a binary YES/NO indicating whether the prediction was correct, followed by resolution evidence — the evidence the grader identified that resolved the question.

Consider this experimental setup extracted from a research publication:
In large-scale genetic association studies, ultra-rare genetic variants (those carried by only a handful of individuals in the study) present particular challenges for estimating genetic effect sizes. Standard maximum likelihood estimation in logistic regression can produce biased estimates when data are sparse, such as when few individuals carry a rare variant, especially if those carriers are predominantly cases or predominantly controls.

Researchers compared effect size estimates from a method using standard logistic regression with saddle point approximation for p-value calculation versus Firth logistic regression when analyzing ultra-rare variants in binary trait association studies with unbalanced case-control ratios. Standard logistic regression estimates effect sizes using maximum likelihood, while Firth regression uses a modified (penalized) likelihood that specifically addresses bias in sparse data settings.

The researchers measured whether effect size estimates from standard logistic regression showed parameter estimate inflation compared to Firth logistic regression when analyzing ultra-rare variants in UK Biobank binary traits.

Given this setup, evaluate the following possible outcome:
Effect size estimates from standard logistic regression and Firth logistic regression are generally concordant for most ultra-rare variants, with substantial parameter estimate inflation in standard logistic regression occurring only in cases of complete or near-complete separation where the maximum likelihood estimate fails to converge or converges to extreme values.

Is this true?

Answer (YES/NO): NO